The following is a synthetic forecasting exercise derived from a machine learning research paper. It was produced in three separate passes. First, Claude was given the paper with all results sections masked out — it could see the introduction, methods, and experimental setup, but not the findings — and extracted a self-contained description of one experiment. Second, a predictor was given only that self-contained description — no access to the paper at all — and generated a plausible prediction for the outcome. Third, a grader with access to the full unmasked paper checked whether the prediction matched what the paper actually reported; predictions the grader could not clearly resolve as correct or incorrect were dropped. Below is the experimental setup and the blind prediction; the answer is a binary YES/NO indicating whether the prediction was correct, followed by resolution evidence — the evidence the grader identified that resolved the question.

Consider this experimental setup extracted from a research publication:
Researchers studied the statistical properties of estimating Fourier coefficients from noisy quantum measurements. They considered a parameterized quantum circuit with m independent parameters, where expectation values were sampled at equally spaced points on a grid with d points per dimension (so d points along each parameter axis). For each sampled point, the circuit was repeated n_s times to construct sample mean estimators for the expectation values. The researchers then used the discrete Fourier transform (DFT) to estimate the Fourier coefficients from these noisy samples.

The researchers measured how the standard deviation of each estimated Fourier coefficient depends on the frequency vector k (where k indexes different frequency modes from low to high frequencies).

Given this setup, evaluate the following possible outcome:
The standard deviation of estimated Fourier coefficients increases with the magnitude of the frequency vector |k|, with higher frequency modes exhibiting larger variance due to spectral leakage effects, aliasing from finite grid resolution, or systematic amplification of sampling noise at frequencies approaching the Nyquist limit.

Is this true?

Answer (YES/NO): NO